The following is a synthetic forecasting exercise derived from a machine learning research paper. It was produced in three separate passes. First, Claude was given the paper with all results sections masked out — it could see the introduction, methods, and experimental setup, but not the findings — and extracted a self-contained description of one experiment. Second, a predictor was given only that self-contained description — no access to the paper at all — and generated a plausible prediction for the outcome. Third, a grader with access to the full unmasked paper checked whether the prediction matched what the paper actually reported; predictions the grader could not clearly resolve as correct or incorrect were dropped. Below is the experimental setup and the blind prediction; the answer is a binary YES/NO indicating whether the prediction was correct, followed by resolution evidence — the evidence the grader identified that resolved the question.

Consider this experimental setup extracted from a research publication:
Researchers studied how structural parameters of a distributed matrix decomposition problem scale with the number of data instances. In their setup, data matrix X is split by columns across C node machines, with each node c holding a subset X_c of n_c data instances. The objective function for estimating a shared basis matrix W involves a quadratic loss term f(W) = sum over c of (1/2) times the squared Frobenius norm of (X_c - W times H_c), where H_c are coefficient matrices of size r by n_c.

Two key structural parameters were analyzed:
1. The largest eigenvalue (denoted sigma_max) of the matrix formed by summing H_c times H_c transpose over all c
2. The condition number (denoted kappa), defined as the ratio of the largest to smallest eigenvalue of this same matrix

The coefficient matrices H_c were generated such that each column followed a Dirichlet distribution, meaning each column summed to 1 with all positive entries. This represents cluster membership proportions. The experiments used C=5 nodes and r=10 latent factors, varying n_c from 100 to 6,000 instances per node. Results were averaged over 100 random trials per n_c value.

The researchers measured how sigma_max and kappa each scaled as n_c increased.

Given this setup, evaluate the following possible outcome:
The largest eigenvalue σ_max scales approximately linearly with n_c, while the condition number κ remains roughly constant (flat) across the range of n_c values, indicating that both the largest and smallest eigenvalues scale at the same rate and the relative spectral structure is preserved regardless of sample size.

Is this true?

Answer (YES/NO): YES